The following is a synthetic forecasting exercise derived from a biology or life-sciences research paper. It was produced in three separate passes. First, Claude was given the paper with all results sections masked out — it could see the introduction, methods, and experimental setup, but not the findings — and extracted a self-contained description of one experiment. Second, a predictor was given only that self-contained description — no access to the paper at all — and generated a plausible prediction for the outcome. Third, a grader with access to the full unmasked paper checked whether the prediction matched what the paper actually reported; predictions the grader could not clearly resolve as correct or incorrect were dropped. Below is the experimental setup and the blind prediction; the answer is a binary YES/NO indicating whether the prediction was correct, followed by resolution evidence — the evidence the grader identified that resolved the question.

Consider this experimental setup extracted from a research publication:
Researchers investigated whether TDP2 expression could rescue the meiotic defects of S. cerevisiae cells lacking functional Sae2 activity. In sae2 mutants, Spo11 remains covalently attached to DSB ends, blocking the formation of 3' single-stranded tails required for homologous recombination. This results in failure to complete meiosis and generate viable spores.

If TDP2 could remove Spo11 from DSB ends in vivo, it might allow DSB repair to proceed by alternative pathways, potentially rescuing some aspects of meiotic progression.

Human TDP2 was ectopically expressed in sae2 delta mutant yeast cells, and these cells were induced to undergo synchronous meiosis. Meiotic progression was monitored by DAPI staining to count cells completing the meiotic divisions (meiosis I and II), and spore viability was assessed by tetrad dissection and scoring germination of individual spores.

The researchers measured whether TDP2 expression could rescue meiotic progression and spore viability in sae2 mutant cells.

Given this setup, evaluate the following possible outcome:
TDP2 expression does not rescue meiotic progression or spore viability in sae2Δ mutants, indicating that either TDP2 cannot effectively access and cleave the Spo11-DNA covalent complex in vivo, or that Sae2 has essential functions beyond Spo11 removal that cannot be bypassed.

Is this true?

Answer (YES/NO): YES